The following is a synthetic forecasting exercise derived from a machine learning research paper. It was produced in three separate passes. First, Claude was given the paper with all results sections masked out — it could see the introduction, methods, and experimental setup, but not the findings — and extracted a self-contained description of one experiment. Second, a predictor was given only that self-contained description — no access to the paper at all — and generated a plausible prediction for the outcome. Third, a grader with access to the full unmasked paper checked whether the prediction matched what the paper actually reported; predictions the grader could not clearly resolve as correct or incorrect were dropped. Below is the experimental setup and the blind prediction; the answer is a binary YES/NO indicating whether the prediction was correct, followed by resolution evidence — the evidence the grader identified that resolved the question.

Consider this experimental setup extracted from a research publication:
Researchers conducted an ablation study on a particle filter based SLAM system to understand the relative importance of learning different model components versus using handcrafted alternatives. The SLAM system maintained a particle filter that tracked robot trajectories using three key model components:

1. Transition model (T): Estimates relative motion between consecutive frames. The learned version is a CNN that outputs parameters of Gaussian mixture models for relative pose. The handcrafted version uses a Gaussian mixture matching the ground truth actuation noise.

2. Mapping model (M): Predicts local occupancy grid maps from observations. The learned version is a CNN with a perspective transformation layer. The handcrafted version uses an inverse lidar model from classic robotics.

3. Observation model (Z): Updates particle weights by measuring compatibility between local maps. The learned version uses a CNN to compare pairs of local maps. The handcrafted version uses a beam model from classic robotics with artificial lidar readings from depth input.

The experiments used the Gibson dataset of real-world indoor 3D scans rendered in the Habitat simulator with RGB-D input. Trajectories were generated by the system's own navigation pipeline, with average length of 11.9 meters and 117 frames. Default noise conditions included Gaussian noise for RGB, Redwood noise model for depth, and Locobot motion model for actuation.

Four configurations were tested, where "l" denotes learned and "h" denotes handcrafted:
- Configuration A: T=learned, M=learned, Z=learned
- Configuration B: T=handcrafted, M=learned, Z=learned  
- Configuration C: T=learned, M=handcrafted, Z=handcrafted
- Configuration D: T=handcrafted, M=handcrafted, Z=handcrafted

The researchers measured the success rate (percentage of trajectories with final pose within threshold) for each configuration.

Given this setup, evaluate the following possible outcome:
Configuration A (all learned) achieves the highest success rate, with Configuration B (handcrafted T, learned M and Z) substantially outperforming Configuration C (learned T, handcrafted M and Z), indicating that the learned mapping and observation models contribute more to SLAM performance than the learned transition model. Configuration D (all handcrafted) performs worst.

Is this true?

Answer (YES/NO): NO